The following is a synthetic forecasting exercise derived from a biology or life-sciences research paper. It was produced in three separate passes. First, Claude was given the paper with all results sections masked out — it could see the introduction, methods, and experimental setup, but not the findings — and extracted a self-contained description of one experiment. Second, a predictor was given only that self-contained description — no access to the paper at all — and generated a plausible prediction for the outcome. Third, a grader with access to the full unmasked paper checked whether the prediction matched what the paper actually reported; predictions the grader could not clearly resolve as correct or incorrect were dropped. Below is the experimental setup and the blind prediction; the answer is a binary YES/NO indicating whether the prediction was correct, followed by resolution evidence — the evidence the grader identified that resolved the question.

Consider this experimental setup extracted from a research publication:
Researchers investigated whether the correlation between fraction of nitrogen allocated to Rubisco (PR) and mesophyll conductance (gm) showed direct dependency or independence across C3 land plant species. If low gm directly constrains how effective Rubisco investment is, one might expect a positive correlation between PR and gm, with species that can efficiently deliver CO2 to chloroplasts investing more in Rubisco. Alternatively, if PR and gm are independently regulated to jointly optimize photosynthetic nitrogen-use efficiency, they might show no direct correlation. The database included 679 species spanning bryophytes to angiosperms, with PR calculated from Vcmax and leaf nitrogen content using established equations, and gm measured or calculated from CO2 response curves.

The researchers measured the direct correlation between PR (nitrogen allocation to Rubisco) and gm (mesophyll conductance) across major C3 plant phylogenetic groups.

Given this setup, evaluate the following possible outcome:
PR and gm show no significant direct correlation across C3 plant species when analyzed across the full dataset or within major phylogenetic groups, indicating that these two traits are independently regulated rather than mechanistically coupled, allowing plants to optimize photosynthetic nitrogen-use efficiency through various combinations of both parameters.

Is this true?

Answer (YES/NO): NO